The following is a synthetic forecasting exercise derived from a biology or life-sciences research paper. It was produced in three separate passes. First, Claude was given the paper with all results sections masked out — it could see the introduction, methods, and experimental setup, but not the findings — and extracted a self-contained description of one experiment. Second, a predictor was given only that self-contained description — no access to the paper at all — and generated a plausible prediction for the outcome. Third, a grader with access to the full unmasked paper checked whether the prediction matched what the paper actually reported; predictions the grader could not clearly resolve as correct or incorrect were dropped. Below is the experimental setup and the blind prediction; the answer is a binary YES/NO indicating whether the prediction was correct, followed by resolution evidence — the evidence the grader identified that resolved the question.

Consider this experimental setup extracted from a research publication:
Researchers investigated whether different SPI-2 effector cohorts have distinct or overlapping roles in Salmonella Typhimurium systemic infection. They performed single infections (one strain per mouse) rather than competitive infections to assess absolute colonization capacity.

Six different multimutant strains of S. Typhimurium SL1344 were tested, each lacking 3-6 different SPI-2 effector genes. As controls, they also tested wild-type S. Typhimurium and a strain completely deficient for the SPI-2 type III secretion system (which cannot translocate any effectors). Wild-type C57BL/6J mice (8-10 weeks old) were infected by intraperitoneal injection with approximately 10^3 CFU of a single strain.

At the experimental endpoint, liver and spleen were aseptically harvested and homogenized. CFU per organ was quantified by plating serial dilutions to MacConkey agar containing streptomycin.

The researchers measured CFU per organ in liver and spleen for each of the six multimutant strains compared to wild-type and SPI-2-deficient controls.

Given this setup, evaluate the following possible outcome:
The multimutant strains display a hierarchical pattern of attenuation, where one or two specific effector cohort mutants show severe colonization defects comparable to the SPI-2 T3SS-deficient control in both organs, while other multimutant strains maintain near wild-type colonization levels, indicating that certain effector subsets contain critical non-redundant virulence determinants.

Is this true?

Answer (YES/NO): NO